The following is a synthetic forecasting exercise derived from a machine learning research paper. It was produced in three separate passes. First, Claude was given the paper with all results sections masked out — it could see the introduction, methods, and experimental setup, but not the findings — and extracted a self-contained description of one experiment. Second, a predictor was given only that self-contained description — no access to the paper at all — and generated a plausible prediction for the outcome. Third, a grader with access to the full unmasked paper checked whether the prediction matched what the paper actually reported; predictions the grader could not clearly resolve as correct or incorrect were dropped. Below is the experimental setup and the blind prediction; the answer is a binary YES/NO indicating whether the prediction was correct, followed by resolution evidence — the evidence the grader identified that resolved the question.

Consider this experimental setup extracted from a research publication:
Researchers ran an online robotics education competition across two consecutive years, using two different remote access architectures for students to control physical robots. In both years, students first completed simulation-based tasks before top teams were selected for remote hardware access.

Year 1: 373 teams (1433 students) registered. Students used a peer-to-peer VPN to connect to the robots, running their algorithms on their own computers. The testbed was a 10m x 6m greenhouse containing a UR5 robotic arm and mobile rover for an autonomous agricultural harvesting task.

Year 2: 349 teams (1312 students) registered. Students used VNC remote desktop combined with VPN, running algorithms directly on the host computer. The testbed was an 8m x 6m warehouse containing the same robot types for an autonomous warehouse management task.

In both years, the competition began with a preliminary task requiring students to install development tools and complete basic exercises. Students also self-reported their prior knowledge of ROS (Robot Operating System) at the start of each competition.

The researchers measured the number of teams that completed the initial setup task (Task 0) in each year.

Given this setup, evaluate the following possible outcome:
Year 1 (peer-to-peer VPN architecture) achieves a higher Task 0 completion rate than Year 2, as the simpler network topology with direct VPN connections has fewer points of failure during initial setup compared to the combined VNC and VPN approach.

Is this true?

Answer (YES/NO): NO